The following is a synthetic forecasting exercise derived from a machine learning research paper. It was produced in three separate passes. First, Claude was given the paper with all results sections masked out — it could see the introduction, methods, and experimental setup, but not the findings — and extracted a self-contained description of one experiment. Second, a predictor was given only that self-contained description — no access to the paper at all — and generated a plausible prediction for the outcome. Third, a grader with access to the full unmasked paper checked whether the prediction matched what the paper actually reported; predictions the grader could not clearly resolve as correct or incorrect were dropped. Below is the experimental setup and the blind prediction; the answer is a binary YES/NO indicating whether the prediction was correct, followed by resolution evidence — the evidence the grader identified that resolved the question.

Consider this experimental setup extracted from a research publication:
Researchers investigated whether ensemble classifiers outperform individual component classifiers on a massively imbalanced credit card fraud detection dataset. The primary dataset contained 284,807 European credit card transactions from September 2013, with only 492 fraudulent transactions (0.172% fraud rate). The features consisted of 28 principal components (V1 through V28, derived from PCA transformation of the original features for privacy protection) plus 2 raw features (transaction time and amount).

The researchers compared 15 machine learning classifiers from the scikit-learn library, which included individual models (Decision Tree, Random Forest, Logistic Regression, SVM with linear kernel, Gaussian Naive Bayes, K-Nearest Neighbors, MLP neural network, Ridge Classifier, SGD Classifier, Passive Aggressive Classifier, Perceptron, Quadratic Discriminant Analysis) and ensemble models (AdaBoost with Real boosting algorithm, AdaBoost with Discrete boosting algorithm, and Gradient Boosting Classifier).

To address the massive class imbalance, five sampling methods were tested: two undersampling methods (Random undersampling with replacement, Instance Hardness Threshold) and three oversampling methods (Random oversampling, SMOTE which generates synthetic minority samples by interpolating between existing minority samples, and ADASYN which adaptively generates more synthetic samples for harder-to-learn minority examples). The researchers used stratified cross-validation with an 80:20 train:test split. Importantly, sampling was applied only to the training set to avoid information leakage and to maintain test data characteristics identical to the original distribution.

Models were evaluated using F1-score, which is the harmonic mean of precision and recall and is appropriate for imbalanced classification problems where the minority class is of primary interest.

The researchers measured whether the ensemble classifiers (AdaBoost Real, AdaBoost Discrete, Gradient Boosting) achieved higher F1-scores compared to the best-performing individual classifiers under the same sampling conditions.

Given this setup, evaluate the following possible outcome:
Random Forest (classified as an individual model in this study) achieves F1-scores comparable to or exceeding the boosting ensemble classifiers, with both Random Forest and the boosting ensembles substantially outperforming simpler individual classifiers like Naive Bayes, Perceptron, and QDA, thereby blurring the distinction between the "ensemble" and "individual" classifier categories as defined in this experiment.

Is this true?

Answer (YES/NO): NO